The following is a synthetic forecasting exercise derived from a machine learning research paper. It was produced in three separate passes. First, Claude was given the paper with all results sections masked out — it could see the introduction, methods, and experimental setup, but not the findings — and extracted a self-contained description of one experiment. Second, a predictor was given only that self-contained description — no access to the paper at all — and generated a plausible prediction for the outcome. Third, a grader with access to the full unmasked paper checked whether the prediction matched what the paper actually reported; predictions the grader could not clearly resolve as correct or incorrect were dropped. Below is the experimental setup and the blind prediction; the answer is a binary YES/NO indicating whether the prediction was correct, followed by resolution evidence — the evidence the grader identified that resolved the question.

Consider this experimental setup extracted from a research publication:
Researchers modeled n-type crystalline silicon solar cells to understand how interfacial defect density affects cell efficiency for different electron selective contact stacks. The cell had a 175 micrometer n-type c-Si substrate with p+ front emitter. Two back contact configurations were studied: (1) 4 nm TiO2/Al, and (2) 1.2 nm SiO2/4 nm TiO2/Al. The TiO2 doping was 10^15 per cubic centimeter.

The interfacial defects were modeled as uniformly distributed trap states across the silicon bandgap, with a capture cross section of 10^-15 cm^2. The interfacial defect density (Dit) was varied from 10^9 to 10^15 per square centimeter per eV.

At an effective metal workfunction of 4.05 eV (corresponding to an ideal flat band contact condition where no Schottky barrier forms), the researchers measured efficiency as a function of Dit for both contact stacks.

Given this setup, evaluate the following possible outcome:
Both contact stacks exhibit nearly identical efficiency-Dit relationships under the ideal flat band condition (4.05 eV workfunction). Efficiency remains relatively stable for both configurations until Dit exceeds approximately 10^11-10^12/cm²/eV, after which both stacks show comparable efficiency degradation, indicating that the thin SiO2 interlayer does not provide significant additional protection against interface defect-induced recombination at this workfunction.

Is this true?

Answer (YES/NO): NO